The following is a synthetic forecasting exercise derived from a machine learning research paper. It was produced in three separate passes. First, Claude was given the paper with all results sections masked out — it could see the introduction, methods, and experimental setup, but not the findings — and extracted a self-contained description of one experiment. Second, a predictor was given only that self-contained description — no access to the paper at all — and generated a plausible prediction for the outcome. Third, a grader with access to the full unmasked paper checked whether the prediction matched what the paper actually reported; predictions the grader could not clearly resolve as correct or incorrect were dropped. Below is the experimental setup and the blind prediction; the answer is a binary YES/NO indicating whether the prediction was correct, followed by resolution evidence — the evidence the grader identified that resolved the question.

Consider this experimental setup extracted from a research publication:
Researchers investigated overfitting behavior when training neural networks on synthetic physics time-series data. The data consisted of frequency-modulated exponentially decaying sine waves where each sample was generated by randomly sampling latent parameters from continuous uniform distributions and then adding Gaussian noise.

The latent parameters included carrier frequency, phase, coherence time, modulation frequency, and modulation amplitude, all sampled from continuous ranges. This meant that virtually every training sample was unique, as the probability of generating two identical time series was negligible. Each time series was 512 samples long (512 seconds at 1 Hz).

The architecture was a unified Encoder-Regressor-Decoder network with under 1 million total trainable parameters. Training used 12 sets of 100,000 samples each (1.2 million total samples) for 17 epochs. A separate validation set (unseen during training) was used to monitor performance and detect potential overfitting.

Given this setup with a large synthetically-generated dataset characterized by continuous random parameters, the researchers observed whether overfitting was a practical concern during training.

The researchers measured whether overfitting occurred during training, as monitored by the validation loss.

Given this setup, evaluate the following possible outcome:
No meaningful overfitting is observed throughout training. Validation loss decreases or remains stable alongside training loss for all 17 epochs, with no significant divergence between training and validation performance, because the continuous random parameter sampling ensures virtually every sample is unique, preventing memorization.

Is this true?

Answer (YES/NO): YES